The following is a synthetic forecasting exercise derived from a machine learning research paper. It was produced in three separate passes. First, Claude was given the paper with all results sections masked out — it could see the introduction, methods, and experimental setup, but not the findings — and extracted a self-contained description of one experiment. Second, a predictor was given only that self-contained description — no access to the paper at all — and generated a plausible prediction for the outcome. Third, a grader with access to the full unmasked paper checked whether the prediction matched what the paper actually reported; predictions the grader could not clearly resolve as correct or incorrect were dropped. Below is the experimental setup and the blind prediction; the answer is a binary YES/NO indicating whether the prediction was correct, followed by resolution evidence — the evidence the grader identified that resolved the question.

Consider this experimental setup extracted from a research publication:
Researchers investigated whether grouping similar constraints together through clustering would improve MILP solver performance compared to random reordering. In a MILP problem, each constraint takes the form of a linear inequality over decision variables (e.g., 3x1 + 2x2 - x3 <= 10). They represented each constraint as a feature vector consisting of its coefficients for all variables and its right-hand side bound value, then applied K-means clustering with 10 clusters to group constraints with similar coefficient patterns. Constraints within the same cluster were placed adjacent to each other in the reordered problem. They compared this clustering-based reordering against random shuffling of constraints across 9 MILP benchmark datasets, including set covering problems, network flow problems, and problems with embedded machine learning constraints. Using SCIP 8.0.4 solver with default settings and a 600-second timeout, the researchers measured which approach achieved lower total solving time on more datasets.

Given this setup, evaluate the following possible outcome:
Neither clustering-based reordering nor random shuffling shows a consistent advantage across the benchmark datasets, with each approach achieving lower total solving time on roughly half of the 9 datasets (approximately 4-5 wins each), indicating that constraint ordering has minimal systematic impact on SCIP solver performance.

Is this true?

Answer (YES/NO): NO